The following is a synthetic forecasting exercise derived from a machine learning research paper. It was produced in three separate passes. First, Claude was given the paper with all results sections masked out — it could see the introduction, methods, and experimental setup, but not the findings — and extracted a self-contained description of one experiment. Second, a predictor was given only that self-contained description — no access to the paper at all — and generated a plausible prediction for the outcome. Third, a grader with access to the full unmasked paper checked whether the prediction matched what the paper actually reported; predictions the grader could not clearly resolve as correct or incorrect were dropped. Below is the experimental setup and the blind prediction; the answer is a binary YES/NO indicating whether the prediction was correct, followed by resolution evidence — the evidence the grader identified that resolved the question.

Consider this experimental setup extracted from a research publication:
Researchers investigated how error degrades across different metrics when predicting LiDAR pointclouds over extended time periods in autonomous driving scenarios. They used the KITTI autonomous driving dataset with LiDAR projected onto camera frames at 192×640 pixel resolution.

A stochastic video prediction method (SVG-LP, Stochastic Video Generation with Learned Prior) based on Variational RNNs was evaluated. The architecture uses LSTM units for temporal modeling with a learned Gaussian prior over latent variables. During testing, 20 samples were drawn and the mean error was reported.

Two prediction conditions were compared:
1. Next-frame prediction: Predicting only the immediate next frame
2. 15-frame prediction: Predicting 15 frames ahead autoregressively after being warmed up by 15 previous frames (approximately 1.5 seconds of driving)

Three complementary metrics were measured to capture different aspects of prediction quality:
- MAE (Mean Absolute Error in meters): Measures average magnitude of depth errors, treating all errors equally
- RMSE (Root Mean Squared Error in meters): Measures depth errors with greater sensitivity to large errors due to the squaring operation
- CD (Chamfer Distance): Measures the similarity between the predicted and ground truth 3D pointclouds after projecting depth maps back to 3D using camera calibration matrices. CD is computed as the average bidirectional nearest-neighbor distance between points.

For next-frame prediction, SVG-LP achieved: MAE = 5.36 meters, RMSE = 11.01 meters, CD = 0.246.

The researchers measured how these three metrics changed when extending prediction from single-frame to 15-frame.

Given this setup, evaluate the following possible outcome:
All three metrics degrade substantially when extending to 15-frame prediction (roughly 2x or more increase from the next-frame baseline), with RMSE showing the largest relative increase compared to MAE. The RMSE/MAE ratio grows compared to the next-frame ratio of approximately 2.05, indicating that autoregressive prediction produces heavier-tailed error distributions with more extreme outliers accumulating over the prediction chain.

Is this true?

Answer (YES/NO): NO